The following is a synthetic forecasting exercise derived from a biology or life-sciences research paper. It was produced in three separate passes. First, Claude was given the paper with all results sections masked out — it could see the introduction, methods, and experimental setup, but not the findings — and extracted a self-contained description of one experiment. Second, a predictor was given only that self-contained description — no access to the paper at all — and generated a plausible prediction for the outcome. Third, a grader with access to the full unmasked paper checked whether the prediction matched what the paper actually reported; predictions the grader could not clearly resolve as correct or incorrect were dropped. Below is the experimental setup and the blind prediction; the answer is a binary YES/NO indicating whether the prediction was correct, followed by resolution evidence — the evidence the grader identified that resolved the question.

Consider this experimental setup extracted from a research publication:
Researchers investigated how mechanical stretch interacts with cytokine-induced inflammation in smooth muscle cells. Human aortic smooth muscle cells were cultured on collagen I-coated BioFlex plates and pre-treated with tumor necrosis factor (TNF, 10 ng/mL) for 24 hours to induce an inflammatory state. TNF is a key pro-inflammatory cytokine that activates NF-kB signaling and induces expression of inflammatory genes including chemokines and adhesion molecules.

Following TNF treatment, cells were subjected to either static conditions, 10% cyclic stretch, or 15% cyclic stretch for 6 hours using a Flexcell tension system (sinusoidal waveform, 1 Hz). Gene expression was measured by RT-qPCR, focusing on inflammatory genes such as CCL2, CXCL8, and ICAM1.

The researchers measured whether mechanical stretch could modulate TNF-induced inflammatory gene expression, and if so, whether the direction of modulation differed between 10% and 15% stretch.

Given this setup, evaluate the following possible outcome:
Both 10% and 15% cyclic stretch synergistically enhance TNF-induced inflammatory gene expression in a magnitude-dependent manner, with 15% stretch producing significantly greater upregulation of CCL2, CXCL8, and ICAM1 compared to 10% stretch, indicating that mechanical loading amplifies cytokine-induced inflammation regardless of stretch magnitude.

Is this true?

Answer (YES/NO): NO